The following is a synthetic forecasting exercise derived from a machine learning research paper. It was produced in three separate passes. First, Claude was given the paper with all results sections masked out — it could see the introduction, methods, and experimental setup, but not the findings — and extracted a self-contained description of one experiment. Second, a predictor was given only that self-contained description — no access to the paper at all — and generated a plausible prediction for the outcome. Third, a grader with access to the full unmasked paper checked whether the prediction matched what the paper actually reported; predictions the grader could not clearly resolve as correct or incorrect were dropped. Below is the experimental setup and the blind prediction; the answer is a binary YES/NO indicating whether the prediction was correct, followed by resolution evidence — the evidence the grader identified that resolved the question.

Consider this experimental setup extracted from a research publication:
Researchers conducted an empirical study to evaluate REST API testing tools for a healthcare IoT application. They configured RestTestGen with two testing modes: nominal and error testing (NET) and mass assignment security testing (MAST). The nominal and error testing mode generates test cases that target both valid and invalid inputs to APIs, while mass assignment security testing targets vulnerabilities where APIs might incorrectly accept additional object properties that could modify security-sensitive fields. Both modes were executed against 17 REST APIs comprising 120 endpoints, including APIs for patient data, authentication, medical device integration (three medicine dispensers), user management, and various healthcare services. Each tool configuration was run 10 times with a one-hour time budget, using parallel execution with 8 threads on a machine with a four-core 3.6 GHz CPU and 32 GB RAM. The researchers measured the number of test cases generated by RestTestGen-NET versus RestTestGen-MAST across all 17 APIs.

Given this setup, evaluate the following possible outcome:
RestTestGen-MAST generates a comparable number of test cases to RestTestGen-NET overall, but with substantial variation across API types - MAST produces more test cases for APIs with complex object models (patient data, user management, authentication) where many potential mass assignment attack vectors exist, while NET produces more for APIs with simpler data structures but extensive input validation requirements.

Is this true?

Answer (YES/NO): NO